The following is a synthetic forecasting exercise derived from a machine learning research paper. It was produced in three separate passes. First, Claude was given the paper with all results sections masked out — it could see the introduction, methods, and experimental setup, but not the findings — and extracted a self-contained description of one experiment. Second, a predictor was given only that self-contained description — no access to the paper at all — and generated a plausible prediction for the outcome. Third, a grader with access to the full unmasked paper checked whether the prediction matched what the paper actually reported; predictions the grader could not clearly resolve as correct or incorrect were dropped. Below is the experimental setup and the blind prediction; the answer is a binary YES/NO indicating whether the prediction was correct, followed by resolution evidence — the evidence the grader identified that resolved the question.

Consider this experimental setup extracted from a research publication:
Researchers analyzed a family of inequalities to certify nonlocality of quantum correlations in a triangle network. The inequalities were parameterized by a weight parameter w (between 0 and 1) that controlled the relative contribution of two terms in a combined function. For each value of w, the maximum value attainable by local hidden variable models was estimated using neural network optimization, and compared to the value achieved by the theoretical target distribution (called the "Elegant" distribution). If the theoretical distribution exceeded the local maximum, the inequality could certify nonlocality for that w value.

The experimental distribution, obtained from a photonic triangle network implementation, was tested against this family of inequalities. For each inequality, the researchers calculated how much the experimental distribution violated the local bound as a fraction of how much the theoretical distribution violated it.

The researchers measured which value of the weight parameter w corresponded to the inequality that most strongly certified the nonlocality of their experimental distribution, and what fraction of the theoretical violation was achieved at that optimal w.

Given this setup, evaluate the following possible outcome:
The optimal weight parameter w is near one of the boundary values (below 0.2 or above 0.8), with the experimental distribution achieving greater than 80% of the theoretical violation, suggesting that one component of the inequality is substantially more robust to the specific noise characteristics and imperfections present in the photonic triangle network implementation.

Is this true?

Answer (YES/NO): NO